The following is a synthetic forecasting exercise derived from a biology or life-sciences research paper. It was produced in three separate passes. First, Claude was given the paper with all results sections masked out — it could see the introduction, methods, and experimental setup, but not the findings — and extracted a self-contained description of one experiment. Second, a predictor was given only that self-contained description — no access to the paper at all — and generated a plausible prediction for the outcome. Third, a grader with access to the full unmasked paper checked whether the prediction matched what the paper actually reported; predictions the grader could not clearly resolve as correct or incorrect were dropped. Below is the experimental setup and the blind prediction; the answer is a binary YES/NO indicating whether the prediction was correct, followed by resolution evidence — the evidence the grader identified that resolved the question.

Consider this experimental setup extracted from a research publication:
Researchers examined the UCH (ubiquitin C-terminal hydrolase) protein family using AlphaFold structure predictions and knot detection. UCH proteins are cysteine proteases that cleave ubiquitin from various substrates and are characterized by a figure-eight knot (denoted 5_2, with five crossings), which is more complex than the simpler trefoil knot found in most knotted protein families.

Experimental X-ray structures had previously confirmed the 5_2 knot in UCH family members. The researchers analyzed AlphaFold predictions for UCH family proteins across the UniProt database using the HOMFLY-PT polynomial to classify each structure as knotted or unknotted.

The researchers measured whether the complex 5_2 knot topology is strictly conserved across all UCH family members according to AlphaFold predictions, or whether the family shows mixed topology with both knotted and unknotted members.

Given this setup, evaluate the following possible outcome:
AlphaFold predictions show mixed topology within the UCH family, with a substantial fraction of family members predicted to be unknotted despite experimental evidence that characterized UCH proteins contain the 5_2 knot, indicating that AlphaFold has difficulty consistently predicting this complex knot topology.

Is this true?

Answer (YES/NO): NO